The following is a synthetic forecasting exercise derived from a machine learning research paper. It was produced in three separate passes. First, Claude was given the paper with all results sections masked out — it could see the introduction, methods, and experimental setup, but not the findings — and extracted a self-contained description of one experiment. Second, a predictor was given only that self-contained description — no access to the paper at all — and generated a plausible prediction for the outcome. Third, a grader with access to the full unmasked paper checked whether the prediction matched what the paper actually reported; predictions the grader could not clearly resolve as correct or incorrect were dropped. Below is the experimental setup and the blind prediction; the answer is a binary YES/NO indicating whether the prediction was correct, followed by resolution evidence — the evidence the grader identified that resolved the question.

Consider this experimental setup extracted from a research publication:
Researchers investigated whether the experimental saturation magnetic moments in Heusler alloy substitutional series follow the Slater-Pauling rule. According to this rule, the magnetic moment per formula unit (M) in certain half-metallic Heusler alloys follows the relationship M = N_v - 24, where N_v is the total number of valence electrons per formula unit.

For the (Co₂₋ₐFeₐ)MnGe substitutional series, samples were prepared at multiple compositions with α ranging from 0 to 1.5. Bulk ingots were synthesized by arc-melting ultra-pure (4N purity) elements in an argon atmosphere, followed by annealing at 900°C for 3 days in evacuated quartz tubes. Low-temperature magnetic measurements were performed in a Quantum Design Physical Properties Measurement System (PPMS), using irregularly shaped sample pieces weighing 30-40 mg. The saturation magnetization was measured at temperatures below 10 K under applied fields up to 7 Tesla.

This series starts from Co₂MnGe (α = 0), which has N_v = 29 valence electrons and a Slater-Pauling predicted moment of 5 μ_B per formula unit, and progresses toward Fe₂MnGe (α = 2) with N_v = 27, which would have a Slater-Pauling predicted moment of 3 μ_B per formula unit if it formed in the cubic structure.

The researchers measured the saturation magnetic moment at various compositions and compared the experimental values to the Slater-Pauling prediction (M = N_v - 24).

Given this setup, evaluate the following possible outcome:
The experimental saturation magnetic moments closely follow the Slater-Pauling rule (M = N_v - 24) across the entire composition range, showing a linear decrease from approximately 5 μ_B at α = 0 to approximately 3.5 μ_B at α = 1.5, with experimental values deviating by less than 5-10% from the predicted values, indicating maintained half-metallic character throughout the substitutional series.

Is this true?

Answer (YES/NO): NO